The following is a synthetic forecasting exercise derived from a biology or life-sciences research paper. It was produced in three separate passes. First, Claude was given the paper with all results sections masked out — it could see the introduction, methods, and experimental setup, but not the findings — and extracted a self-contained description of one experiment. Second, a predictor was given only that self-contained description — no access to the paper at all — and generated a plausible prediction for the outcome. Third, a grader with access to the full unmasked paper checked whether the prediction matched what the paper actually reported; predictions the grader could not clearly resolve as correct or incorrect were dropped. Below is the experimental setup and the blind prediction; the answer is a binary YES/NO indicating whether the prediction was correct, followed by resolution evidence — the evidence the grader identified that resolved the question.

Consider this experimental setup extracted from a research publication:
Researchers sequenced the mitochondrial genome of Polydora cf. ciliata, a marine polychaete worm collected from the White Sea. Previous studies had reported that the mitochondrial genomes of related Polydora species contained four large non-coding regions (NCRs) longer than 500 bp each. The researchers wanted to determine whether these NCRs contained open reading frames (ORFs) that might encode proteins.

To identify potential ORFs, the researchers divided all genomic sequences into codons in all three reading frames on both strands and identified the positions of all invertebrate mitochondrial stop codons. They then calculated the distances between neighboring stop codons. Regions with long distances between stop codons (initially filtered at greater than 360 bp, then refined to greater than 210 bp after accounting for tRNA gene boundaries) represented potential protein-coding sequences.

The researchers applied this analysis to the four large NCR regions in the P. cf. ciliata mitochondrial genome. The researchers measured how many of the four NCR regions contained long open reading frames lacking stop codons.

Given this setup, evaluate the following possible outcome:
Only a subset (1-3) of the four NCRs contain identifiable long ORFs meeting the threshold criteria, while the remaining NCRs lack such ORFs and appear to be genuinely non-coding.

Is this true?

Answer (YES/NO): YES